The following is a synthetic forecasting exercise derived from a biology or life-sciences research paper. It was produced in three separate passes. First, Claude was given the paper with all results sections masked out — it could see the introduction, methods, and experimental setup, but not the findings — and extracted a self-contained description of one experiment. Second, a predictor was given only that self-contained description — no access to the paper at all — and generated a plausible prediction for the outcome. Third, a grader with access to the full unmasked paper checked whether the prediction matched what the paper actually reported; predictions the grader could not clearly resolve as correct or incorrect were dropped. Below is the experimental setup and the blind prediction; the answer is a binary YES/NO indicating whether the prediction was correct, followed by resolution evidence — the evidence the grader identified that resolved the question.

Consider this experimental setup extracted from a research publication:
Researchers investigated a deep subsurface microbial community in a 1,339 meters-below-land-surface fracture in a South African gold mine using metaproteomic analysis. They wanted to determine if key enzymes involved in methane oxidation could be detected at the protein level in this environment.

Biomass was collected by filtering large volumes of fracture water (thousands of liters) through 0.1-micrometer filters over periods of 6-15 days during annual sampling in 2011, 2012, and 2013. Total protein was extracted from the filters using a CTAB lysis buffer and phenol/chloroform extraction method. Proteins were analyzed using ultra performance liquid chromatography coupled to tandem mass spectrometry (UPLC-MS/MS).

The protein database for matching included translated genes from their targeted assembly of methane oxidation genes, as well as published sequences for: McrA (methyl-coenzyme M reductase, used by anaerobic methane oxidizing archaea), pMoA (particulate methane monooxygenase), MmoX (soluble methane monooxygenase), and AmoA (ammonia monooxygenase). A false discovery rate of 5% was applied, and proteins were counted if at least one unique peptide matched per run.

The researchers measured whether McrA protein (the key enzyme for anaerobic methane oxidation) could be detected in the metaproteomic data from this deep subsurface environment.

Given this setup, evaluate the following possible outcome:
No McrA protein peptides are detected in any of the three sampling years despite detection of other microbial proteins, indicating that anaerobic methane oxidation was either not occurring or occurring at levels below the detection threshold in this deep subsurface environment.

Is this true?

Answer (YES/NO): NO